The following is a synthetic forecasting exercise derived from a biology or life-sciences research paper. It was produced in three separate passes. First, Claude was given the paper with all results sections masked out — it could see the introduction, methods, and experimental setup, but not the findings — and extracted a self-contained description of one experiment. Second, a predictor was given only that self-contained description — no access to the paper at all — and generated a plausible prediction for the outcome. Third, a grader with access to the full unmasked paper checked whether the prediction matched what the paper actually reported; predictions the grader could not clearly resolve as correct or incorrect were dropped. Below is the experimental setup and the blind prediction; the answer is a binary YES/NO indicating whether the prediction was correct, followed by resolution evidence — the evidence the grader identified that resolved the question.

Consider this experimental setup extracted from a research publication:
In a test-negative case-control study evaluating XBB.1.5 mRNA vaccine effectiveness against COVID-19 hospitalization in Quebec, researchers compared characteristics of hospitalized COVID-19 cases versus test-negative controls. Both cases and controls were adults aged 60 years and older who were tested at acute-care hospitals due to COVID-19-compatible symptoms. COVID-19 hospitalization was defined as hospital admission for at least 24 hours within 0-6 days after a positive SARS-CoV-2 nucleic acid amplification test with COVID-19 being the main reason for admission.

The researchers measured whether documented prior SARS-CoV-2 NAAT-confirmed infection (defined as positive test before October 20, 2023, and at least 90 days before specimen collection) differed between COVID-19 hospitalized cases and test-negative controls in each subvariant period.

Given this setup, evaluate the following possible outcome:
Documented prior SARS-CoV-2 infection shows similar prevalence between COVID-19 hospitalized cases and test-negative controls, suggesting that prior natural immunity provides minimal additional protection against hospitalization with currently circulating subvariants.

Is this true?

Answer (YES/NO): NO